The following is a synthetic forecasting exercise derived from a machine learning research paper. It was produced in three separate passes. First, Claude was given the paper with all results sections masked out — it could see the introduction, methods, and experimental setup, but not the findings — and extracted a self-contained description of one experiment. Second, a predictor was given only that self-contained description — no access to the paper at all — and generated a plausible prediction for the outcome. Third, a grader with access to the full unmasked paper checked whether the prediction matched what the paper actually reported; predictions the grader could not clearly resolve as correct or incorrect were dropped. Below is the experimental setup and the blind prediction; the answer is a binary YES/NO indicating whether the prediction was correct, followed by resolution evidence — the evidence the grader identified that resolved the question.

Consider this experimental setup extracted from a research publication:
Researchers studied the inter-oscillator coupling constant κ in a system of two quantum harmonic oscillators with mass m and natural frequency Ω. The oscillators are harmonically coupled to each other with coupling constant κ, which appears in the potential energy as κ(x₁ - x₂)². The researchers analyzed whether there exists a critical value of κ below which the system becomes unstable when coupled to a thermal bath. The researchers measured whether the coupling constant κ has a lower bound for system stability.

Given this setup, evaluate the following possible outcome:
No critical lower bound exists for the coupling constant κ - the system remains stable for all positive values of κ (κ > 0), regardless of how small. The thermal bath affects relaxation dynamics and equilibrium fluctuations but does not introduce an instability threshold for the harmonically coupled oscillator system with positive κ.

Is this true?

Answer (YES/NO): NO